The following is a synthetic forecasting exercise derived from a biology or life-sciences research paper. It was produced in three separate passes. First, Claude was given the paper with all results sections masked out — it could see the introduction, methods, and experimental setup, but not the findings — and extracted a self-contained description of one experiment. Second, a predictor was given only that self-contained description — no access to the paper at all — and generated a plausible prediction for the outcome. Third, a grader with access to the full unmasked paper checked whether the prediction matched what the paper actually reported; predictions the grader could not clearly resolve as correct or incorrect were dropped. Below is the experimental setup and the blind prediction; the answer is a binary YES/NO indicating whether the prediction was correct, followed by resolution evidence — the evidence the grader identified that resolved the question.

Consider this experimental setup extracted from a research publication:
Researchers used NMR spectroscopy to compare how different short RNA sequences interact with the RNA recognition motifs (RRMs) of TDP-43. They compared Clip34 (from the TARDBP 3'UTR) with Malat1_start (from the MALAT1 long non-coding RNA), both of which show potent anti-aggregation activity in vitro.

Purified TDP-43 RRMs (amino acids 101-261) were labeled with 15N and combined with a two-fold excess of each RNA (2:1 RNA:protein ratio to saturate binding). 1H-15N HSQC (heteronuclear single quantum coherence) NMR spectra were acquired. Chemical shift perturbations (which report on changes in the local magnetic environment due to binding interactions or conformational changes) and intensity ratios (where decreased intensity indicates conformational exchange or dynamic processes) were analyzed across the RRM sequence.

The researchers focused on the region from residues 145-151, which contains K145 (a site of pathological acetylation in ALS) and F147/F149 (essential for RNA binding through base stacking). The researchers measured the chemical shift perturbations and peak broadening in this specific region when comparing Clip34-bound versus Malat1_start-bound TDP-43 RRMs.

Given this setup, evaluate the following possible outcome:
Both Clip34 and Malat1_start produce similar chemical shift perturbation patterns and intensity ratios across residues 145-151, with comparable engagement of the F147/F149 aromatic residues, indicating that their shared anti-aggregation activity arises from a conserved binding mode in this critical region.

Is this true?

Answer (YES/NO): NO